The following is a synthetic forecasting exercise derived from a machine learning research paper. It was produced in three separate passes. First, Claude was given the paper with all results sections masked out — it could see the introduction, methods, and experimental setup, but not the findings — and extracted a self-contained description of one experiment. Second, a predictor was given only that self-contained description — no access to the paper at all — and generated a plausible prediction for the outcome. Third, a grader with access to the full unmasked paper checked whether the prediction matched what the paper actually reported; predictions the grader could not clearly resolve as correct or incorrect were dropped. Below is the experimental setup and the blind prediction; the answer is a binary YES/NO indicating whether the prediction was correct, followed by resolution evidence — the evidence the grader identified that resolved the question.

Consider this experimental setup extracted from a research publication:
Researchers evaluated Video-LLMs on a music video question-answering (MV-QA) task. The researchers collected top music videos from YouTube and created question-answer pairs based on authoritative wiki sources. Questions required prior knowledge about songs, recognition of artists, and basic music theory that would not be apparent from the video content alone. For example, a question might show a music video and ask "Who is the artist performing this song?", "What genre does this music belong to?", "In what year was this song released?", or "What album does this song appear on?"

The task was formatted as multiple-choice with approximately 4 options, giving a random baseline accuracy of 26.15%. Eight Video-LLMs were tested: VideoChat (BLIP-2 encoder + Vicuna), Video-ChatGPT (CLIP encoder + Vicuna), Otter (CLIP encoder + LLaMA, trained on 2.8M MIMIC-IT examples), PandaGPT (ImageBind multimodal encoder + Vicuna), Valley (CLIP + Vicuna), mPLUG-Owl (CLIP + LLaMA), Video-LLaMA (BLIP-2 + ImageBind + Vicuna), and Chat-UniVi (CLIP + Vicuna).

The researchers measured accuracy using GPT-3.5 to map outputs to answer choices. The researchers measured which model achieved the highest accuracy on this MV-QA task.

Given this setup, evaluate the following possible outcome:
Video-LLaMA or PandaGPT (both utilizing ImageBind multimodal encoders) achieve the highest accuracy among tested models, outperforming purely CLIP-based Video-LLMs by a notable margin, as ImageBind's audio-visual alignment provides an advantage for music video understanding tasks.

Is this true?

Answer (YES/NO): NO